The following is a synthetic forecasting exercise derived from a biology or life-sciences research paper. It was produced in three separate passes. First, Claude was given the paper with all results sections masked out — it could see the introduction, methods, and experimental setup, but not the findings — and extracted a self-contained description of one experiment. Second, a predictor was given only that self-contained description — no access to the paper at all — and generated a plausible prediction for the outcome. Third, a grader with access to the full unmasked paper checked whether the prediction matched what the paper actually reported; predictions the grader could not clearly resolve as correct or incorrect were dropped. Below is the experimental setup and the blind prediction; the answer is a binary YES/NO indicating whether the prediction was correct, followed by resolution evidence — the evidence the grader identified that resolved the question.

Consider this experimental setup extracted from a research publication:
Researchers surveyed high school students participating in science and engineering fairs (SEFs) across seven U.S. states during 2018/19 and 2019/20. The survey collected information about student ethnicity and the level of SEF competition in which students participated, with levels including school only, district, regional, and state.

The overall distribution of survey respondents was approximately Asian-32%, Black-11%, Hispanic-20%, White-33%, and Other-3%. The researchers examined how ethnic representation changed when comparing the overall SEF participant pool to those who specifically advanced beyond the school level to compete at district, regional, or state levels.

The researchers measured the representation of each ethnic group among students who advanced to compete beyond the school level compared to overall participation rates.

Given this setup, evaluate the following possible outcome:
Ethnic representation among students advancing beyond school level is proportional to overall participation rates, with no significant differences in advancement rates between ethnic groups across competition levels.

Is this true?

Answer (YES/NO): NO